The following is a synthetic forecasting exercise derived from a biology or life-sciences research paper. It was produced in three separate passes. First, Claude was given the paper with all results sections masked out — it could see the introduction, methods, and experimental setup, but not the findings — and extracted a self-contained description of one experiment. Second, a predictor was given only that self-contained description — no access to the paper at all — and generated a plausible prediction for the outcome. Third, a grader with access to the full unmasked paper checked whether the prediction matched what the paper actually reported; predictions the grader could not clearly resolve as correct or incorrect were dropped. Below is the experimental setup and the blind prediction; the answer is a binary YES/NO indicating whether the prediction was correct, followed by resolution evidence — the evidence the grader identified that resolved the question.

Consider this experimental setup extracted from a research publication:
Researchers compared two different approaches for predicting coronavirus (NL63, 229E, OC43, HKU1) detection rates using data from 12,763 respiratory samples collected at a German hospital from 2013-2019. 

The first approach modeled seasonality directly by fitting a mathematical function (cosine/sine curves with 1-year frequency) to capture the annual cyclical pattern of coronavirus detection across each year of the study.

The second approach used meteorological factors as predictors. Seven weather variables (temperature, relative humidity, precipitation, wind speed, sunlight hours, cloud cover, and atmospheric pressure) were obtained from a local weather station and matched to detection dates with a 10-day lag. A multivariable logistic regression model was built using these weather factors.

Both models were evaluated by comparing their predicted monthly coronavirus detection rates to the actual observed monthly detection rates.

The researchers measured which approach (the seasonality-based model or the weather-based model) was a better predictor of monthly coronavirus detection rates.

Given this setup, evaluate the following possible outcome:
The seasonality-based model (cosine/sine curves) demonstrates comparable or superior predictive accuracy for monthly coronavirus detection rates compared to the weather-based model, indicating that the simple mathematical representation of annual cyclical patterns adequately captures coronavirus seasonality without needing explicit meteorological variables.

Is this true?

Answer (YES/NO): YES